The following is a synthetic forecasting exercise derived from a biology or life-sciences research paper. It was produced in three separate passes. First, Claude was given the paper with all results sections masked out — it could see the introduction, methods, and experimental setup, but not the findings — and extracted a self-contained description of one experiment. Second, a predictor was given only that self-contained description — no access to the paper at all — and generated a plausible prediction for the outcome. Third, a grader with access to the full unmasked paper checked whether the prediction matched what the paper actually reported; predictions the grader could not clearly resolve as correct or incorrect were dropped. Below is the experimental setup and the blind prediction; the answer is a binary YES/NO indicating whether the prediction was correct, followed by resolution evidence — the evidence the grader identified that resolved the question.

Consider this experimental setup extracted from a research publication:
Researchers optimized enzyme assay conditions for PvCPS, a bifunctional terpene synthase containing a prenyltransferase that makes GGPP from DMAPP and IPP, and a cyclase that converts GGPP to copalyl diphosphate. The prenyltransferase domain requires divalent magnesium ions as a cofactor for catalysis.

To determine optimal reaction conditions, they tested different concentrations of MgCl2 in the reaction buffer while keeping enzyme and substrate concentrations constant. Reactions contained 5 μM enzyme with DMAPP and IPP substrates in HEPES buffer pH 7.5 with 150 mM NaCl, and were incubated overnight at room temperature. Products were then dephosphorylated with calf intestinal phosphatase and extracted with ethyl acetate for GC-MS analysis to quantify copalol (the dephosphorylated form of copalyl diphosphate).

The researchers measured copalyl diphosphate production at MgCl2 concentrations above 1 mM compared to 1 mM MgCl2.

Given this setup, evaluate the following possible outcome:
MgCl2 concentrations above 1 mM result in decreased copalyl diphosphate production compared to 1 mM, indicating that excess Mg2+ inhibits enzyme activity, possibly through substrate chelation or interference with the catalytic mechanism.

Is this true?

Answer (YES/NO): YES